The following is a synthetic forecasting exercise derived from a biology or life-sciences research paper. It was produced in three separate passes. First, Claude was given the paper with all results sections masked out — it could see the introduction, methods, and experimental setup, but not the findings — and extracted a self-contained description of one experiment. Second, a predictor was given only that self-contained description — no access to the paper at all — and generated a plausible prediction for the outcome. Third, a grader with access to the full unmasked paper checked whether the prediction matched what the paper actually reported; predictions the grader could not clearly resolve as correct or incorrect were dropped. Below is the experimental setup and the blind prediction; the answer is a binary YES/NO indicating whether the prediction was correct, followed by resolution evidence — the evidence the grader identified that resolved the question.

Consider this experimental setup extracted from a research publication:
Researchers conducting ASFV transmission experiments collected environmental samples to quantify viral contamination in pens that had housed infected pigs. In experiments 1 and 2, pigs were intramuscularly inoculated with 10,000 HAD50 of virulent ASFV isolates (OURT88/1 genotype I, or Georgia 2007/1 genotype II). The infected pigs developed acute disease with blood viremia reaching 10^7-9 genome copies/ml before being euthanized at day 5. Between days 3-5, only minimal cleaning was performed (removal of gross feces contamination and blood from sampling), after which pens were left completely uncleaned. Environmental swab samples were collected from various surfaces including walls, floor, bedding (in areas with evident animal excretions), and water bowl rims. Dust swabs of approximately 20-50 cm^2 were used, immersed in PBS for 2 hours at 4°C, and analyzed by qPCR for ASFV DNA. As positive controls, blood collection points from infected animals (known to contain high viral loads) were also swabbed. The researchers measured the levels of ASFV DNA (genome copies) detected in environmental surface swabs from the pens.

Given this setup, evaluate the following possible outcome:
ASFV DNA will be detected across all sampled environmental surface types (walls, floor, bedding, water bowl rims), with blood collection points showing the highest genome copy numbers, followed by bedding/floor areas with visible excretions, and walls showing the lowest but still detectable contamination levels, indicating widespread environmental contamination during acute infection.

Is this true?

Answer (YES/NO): NO